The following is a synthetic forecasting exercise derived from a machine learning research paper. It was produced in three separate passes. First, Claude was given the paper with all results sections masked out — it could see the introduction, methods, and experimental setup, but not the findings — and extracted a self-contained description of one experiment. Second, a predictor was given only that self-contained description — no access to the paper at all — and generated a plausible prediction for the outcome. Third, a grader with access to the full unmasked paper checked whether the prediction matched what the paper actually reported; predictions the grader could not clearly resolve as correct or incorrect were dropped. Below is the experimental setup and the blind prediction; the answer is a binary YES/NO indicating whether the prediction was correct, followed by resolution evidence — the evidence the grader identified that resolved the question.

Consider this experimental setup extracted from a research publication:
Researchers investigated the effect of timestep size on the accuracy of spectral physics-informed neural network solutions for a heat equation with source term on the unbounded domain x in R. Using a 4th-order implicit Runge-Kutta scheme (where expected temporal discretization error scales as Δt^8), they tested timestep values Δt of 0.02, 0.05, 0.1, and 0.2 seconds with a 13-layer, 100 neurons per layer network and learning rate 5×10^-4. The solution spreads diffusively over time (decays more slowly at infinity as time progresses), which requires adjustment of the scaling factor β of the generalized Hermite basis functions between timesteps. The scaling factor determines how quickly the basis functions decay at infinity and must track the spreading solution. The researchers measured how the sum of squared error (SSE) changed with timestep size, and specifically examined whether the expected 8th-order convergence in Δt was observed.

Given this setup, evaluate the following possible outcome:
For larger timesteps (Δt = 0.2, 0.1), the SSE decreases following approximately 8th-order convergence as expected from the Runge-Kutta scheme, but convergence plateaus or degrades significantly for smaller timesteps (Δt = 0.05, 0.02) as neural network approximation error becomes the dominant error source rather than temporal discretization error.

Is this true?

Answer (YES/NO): NO